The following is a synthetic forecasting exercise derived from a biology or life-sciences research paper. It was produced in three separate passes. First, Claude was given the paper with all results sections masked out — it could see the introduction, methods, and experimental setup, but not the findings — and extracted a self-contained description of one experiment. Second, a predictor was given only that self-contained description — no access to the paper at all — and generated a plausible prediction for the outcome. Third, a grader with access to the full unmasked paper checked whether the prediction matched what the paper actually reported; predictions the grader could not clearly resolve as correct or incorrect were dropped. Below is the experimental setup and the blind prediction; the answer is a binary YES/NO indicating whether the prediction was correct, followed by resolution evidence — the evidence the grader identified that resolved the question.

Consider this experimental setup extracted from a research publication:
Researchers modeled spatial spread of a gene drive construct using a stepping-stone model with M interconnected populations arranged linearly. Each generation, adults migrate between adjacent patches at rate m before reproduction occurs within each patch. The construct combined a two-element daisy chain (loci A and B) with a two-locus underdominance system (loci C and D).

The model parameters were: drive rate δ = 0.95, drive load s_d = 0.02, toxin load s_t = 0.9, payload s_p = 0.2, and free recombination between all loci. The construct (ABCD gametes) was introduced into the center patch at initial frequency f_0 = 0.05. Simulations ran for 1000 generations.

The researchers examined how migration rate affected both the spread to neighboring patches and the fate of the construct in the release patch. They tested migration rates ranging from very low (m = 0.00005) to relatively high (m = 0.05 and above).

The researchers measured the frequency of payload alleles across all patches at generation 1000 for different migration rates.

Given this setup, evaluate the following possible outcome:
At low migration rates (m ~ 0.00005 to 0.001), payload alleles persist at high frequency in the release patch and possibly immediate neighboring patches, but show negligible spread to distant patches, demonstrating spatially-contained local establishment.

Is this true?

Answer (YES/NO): YES